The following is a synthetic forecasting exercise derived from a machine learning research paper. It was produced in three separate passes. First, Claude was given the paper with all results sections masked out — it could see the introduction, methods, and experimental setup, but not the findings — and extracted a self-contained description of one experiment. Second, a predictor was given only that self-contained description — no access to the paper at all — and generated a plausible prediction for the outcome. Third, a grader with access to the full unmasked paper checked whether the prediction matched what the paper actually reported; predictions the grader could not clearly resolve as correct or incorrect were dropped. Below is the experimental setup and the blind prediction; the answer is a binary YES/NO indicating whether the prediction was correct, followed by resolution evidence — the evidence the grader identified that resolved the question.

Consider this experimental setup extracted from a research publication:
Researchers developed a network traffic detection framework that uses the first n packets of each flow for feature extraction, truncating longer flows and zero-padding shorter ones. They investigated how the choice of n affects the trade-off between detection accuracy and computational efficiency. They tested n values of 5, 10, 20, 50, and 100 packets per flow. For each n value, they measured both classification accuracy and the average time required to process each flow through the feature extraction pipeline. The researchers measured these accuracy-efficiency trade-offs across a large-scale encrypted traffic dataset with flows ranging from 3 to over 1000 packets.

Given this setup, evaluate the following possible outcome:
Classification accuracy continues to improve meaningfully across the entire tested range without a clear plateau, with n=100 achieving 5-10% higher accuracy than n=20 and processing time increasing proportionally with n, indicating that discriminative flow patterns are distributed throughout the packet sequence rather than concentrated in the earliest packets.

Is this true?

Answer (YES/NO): NO